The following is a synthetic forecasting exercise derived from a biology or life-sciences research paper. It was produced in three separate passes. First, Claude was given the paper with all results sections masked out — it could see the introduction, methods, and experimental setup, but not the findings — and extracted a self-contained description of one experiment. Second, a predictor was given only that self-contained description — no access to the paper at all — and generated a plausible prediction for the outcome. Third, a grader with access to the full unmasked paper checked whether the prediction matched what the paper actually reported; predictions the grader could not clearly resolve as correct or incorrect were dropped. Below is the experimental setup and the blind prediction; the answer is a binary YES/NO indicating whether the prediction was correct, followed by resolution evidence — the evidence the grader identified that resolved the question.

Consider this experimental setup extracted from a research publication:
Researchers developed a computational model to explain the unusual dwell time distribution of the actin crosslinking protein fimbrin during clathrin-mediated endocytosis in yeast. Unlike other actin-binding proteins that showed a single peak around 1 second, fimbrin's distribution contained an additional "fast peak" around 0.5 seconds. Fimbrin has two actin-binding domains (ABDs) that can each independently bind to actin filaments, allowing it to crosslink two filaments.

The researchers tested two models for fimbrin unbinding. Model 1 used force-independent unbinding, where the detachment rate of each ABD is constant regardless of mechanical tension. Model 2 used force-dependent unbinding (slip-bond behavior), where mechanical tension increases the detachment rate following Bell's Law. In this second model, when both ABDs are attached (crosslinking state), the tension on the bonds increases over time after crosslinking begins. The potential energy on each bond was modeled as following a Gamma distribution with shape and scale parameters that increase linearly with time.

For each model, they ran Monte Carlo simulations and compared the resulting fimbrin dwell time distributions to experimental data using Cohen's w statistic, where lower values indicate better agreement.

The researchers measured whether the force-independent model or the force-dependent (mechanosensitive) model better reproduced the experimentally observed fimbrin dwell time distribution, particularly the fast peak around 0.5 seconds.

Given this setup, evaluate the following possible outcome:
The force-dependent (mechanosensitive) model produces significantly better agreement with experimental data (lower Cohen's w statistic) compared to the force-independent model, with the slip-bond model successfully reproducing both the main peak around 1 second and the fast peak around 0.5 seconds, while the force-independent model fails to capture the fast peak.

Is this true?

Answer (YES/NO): YES